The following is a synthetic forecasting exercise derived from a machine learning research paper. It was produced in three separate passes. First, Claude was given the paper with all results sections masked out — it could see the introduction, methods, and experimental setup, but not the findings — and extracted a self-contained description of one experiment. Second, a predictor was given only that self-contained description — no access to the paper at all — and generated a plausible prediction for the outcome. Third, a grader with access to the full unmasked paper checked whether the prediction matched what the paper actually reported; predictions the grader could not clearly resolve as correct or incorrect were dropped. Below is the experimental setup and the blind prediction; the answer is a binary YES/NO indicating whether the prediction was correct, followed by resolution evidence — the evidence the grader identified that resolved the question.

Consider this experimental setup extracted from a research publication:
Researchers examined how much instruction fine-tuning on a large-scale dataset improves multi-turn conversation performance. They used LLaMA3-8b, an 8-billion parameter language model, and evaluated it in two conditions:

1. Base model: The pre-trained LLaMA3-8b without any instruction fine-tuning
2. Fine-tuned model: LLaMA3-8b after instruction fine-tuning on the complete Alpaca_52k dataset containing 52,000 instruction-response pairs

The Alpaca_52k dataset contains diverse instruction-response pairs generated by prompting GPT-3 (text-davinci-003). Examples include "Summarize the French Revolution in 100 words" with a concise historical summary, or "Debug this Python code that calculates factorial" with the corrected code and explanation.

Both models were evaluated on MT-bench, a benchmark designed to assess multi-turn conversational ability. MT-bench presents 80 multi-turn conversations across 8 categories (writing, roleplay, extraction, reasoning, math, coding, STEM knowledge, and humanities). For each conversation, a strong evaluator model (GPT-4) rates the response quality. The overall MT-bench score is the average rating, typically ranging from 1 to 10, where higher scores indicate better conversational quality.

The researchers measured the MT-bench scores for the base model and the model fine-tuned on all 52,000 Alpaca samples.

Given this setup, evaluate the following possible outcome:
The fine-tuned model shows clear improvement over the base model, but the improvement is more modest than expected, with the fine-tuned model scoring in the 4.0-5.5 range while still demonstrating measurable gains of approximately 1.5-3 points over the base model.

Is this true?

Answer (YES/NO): NO